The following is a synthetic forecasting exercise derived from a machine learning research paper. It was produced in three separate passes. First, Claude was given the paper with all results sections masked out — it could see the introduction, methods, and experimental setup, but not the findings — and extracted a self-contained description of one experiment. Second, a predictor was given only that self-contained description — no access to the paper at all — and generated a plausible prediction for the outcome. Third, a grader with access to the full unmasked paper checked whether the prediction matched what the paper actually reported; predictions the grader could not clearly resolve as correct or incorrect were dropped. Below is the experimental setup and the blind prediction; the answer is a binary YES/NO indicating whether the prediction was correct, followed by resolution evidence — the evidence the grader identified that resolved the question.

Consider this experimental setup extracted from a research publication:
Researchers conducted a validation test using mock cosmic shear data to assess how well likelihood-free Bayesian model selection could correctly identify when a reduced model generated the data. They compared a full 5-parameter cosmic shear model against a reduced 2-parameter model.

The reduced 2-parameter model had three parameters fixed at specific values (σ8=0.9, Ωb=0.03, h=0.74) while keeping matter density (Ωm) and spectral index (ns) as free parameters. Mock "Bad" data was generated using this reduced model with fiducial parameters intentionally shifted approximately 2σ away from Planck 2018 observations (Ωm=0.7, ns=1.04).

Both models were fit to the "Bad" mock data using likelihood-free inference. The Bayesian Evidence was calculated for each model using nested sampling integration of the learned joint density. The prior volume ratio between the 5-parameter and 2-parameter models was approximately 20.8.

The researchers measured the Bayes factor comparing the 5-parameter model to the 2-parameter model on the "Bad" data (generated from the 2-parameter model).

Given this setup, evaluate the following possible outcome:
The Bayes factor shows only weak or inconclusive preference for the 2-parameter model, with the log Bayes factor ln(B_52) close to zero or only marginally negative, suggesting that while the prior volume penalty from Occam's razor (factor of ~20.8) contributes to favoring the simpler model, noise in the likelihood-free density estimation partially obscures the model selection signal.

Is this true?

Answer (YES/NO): NO